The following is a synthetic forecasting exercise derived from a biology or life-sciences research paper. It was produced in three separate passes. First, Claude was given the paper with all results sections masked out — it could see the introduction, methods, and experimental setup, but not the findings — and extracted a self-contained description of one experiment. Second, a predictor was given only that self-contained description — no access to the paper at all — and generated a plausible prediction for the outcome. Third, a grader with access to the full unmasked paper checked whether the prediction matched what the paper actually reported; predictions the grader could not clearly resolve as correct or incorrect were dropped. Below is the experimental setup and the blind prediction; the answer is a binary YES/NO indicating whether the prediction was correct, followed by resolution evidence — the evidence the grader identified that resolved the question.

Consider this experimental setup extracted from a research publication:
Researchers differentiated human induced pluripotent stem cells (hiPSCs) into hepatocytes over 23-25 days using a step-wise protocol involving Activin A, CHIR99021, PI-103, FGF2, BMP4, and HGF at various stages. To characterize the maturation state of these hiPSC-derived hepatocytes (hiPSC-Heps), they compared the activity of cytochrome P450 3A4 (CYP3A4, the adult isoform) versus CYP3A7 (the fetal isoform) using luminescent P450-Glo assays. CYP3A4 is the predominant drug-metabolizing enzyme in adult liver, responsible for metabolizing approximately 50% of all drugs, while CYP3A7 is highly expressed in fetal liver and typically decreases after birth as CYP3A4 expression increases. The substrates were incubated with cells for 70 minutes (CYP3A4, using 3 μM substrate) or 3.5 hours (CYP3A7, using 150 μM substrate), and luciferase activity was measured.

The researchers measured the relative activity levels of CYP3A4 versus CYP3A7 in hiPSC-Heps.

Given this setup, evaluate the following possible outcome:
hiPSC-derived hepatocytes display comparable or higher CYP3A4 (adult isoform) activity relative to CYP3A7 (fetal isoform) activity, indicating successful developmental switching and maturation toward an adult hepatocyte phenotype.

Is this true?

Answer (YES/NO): NO